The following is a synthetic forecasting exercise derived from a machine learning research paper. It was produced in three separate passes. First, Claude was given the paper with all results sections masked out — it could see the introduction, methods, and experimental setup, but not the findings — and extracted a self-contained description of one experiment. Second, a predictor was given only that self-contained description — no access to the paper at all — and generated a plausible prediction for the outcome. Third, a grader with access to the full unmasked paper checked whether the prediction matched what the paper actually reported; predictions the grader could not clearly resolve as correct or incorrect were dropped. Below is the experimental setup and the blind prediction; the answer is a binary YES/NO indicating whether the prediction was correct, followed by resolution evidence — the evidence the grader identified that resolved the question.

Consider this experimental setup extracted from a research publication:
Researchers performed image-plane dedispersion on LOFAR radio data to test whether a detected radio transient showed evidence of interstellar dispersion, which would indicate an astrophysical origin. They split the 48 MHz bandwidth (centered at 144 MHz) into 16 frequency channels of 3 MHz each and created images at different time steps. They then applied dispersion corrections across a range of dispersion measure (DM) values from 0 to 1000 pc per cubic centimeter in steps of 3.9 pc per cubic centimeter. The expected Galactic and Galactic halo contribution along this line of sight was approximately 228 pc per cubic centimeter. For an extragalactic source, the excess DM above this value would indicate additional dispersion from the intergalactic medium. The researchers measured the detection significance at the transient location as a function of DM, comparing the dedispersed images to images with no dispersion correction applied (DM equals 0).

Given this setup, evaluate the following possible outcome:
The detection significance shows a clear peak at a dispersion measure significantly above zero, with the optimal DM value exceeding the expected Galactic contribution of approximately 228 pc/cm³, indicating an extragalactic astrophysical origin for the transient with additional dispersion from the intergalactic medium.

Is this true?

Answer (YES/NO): NO